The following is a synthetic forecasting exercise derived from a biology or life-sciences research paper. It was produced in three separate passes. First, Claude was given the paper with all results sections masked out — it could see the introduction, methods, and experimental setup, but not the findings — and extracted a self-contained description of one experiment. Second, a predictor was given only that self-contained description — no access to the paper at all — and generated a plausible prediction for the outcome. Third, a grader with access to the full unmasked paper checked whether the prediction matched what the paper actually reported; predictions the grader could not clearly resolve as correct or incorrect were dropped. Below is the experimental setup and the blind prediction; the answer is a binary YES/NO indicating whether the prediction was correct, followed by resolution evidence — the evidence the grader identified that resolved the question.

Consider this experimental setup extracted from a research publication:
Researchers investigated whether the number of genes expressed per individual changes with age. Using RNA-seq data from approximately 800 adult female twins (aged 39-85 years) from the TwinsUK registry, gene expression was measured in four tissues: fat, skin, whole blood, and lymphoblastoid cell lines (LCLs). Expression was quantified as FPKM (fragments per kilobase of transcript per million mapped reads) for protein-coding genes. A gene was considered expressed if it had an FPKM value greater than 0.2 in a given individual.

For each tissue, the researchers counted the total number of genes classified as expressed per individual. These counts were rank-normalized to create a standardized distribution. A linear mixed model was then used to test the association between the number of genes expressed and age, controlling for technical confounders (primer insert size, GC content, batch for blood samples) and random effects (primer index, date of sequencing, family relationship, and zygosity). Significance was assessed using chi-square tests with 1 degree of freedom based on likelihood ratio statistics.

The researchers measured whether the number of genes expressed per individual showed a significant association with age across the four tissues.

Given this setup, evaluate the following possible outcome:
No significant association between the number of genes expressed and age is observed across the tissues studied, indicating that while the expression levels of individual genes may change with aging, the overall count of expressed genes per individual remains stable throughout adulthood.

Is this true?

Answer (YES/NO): NO